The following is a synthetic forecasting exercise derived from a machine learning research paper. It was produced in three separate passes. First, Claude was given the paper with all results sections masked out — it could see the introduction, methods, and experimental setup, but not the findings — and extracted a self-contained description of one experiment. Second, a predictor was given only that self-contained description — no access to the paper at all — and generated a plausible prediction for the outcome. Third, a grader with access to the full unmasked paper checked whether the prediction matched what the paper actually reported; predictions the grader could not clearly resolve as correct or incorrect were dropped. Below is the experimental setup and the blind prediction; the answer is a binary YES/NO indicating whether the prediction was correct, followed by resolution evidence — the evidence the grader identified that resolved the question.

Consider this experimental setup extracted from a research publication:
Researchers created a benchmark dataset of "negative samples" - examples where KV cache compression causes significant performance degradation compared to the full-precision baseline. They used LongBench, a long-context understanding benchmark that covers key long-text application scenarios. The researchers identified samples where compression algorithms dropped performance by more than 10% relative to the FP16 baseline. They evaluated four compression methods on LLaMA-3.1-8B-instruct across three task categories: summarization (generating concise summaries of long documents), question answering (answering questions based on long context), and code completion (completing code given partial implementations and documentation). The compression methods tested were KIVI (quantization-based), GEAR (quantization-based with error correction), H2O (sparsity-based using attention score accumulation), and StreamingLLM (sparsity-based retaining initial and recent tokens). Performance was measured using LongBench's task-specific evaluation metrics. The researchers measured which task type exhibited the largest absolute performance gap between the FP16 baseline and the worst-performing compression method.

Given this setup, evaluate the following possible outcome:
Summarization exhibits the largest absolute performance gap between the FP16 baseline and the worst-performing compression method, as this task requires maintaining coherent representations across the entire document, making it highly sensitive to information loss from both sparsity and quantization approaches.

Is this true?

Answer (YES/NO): NO